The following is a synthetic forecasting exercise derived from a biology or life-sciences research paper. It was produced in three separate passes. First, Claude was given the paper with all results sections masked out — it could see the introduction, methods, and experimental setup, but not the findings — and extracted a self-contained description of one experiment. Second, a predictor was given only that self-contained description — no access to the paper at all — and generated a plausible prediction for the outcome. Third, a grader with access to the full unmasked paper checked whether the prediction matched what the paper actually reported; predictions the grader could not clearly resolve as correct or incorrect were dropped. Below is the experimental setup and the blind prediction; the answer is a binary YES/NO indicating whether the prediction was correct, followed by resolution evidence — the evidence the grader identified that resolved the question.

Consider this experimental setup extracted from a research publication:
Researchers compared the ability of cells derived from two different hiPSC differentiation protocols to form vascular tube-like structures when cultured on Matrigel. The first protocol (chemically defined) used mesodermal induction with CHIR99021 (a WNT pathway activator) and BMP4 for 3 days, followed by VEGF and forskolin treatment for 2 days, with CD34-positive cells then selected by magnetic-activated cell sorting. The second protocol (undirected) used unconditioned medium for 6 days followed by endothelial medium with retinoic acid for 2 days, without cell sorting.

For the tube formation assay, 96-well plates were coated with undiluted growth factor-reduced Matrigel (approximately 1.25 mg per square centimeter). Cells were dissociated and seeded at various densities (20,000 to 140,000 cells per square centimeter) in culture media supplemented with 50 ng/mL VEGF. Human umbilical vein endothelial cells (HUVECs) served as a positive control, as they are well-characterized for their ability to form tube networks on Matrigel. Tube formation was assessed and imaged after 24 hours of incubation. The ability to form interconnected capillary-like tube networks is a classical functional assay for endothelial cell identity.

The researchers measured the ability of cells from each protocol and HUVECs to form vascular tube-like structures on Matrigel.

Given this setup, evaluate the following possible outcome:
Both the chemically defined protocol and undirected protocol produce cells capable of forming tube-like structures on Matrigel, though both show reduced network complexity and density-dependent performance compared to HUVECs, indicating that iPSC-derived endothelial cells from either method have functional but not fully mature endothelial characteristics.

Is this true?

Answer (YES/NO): NO